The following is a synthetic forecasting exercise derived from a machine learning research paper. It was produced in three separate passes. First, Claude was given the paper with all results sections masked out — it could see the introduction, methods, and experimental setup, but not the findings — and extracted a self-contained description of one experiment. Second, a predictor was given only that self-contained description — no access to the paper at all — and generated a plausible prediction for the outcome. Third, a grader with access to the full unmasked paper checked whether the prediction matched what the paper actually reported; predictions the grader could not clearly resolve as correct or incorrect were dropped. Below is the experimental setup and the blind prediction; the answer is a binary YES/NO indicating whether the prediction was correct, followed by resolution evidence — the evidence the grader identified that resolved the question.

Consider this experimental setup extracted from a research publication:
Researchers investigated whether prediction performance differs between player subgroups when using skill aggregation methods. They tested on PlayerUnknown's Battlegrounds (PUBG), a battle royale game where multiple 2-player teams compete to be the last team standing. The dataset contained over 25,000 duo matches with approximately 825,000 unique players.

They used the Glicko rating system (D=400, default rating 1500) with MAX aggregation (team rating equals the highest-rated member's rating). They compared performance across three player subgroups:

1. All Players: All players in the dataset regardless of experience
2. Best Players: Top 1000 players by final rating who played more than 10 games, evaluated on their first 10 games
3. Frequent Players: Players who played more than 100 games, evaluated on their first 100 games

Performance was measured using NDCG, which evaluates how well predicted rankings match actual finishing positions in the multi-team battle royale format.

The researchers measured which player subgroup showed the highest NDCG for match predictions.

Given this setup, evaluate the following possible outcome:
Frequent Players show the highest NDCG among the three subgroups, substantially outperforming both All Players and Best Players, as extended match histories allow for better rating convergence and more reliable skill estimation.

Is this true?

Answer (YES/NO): NO